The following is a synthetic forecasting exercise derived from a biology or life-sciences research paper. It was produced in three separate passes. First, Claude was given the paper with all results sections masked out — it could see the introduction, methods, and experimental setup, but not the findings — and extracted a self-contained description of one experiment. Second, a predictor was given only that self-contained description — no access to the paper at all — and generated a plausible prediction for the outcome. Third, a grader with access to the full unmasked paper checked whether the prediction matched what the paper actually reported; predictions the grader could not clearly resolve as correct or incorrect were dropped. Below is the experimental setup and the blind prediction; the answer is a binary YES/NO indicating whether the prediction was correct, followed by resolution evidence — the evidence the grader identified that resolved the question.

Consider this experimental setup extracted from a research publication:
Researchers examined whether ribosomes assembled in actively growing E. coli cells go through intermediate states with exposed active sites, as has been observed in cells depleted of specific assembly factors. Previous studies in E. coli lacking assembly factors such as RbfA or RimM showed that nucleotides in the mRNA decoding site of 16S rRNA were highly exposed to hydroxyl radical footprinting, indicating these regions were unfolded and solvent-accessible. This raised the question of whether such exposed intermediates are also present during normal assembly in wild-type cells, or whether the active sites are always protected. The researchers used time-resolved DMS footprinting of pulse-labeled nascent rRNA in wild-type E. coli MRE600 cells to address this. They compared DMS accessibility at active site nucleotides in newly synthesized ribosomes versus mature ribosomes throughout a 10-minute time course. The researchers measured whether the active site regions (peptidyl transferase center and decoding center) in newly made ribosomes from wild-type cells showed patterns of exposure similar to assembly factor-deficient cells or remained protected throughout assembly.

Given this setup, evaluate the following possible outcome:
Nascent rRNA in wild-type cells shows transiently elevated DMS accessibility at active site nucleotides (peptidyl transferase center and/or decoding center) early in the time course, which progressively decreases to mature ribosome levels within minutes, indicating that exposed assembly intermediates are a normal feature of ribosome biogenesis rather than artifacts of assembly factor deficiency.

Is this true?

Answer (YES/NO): NO